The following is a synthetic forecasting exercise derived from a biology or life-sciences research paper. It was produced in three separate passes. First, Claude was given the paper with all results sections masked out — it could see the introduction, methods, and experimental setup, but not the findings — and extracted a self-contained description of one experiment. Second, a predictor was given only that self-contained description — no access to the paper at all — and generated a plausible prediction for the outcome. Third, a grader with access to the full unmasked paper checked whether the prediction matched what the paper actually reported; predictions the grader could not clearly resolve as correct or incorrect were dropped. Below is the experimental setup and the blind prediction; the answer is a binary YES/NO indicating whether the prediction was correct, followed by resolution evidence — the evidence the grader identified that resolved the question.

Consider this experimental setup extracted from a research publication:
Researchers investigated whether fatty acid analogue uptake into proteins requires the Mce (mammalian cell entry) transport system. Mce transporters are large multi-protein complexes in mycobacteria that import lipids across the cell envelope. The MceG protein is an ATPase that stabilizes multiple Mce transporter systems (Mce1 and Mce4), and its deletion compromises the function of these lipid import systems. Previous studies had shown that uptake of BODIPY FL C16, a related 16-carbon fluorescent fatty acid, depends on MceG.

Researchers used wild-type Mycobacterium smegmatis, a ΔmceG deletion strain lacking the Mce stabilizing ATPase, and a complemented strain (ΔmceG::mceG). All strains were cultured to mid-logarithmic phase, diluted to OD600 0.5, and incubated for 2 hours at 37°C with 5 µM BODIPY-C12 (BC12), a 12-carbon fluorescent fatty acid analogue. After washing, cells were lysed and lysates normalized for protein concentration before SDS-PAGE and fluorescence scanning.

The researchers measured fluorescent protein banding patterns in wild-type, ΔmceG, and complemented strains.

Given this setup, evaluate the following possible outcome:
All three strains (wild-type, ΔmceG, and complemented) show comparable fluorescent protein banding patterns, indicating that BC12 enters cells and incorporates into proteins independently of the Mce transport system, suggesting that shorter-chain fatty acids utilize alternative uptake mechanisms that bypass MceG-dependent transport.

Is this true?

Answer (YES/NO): NO